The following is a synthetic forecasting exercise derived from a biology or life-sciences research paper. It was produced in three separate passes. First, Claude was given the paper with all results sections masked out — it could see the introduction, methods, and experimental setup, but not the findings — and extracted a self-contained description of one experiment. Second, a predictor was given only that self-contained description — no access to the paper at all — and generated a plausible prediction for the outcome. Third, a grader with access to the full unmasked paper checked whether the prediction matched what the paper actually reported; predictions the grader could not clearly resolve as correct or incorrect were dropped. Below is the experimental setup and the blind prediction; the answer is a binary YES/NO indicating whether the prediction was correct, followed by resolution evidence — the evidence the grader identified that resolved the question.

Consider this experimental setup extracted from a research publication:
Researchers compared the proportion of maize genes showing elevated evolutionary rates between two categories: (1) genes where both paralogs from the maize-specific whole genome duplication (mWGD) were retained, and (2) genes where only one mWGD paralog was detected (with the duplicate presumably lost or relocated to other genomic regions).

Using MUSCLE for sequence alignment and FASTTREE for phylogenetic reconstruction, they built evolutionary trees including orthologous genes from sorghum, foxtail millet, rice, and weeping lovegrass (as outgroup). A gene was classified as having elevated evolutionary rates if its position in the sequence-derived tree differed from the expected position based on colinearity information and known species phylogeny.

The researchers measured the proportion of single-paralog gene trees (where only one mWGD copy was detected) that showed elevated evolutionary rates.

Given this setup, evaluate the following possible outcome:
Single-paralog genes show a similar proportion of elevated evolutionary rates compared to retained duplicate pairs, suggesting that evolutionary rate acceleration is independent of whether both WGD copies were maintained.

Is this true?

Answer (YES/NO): NO